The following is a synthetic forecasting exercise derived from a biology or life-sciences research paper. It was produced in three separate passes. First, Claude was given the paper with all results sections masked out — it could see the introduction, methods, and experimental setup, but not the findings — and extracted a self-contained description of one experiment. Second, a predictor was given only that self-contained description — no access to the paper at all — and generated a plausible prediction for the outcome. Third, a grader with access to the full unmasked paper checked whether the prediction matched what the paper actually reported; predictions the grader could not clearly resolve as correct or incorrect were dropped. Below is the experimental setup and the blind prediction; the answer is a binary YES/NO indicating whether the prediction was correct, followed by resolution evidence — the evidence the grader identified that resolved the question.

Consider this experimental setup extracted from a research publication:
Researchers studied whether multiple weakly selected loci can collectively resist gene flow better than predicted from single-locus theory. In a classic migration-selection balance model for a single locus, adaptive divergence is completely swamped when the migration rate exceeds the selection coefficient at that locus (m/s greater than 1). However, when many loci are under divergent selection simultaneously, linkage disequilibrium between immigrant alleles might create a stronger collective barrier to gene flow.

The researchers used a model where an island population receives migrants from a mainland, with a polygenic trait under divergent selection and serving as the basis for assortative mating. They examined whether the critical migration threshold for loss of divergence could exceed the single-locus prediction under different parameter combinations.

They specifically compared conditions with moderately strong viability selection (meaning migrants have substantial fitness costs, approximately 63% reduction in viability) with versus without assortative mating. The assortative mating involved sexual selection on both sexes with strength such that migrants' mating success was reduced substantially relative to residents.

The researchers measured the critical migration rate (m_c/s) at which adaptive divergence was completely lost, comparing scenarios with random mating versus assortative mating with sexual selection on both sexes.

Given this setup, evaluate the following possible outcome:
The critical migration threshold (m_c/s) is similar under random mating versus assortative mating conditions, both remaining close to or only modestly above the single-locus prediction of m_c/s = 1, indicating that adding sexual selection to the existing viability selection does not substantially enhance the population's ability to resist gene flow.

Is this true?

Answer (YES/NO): NO